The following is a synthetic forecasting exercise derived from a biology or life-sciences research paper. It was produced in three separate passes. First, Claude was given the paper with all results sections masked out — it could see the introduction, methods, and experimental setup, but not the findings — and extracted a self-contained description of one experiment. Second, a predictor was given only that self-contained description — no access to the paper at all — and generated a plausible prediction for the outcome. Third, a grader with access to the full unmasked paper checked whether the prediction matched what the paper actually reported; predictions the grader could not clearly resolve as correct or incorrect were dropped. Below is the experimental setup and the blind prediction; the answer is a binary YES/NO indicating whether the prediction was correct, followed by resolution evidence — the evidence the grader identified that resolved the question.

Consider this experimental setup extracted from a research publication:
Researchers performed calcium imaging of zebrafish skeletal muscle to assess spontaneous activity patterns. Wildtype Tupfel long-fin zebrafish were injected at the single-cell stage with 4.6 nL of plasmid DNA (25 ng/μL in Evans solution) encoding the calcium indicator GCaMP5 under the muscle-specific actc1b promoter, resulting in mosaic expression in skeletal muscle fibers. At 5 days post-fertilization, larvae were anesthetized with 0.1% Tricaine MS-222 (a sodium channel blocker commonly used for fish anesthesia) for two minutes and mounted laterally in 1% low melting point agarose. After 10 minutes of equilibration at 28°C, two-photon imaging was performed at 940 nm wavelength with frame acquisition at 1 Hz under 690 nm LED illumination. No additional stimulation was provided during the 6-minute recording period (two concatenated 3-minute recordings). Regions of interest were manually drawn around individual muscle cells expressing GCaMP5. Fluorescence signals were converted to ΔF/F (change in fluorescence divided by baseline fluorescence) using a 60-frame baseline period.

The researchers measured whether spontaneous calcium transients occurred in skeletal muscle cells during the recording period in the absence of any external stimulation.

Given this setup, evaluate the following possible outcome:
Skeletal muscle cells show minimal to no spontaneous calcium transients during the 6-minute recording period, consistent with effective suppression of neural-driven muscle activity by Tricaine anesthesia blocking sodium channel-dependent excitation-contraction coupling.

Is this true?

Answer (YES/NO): NO